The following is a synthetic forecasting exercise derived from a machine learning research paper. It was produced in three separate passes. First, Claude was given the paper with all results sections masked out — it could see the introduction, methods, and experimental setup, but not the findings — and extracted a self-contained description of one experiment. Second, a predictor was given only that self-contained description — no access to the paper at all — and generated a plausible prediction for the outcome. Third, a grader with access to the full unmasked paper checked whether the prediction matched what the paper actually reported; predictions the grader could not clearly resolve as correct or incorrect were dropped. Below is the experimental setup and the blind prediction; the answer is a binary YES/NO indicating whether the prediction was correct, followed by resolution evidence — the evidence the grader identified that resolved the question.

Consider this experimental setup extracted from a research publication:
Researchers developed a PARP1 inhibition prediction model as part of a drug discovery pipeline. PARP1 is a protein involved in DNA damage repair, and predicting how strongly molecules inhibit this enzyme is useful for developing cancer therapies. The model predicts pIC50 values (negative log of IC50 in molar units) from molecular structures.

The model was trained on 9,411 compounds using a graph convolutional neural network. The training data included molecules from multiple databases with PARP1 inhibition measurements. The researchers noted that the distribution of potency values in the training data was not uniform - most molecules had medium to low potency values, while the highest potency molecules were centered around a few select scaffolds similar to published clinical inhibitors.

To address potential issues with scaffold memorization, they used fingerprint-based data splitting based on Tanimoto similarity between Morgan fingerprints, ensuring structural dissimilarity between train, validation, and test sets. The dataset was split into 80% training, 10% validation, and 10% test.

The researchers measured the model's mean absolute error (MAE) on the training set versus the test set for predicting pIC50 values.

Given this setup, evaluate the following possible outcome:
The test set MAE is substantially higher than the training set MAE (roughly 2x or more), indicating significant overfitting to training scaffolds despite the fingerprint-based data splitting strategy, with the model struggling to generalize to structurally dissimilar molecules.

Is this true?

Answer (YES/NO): NO